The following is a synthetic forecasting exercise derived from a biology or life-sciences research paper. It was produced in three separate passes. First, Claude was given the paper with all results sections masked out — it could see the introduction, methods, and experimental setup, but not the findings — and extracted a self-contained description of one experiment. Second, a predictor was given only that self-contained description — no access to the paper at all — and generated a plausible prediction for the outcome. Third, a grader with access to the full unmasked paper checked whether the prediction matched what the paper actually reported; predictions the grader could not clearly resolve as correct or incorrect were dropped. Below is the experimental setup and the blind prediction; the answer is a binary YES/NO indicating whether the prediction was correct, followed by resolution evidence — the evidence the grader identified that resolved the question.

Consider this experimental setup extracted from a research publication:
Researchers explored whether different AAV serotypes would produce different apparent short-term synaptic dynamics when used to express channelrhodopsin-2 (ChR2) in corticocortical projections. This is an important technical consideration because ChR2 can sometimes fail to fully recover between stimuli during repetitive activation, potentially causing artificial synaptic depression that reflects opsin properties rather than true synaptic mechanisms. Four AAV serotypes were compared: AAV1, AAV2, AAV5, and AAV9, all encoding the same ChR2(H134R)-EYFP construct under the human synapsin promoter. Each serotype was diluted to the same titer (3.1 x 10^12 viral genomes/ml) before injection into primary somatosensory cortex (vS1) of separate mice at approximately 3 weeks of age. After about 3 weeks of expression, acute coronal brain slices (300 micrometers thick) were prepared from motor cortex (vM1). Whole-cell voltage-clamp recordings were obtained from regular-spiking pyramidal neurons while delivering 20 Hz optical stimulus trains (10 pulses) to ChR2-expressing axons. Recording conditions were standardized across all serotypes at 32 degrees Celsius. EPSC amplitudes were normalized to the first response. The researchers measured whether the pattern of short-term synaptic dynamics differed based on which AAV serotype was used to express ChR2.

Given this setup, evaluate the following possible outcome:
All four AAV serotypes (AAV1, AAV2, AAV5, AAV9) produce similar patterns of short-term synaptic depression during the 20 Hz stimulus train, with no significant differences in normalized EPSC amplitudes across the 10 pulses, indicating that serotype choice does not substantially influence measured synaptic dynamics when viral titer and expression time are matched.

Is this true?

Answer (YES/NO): NO